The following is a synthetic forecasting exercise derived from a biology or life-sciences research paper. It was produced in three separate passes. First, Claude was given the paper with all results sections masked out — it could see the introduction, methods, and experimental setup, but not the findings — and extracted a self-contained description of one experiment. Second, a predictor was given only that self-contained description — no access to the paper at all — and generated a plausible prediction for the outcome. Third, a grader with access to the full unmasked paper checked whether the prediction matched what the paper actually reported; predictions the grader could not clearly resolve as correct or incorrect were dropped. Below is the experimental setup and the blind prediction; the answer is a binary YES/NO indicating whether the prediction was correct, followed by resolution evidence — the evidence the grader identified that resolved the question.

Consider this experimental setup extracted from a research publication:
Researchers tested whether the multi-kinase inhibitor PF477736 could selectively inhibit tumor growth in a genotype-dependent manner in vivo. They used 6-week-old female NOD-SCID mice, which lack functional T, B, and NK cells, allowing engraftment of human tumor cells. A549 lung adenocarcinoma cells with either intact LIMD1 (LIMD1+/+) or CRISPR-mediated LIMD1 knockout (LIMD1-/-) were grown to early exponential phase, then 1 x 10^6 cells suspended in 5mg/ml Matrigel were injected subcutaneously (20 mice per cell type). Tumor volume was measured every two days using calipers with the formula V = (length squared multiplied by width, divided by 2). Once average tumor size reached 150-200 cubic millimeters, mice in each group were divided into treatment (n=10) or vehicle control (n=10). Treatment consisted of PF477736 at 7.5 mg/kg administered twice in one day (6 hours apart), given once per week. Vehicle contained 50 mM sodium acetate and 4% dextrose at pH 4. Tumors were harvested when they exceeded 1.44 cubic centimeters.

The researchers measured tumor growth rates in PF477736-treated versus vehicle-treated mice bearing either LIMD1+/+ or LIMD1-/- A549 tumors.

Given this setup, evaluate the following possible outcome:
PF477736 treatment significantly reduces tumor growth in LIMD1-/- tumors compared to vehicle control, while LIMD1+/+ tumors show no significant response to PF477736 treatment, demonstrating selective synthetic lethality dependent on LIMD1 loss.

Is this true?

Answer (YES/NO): YES